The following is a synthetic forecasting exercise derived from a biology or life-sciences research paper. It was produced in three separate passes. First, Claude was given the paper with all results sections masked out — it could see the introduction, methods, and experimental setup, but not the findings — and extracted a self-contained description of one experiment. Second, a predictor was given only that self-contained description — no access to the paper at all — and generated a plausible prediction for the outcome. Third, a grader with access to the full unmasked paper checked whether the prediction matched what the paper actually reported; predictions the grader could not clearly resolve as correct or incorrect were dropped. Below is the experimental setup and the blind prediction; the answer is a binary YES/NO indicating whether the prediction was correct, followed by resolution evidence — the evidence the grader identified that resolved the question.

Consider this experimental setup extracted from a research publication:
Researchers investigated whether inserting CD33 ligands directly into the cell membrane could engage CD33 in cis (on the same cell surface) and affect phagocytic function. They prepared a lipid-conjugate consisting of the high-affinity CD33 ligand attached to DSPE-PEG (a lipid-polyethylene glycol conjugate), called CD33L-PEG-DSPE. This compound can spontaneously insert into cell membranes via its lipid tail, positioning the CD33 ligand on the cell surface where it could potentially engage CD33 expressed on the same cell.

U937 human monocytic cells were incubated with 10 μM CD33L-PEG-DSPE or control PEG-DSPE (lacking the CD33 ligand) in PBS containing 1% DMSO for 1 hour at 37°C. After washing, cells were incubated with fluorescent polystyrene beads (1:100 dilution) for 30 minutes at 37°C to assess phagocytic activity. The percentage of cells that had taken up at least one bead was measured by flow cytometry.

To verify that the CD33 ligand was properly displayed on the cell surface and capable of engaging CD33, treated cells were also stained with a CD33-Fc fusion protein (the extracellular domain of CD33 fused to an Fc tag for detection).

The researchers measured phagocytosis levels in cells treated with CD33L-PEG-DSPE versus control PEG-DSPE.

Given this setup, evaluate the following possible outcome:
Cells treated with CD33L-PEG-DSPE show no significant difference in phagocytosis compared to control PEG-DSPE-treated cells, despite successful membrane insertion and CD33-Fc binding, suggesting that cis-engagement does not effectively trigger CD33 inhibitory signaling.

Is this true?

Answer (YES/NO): NO